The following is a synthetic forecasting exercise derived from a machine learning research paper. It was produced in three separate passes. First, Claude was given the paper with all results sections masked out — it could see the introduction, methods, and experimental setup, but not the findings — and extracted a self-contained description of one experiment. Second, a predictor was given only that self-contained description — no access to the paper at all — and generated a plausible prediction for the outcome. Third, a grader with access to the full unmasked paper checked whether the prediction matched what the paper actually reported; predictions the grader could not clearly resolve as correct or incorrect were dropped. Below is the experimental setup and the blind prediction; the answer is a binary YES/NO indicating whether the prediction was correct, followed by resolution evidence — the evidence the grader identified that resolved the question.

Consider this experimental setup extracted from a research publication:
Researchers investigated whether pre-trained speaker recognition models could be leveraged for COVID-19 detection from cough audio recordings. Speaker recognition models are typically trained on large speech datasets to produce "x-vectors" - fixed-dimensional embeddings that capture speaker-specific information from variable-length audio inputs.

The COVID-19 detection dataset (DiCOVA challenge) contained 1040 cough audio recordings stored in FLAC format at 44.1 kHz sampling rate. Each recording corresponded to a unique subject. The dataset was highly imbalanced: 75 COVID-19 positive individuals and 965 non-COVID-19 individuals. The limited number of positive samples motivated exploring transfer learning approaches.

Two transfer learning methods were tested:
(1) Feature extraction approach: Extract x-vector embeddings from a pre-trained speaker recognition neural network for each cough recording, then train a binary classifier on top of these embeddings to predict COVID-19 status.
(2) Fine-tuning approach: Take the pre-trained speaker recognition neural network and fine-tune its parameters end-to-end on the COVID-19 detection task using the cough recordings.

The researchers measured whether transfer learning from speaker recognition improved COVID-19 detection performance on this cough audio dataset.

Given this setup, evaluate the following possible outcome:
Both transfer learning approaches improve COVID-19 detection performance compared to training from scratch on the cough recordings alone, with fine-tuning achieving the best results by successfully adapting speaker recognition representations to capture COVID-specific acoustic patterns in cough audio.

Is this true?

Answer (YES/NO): NO